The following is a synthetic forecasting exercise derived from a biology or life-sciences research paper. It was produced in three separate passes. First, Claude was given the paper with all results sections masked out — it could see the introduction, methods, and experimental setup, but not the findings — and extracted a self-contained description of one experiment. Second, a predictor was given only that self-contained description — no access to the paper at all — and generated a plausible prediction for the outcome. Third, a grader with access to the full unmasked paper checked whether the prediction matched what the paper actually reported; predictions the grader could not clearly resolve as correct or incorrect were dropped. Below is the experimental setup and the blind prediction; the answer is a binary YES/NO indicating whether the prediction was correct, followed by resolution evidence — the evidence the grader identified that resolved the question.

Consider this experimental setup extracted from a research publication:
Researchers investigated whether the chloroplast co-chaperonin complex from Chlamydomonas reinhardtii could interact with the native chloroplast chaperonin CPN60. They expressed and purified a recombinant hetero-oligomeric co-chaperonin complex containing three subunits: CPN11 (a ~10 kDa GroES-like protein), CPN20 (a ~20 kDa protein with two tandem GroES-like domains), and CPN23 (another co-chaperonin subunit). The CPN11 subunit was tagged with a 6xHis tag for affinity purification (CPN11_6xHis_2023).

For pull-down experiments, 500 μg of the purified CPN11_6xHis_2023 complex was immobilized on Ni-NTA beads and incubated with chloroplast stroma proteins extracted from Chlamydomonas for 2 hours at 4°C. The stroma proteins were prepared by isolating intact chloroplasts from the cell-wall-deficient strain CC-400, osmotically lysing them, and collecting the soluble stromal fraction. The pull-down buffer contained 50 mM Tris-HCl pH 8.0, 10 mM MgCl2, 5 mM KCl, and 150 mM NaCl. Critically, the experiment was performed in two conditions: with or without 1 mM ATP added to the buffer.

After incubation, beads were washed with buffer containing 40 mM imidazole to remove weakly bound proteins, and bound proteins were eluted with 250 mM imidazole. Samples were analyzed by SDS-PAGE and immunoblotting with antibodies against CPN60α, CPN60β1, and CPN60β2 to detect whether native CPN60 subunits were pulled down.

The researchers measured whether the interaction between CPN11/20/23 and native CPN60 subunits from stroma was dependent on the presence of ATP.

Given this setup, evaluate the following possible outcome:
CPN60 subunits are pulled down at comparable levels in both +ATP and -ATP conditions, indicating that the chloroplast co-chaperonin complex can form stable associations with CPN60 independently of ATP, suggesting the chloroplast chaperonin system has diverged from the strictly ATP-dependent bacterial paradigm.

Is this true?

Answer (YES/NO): NO